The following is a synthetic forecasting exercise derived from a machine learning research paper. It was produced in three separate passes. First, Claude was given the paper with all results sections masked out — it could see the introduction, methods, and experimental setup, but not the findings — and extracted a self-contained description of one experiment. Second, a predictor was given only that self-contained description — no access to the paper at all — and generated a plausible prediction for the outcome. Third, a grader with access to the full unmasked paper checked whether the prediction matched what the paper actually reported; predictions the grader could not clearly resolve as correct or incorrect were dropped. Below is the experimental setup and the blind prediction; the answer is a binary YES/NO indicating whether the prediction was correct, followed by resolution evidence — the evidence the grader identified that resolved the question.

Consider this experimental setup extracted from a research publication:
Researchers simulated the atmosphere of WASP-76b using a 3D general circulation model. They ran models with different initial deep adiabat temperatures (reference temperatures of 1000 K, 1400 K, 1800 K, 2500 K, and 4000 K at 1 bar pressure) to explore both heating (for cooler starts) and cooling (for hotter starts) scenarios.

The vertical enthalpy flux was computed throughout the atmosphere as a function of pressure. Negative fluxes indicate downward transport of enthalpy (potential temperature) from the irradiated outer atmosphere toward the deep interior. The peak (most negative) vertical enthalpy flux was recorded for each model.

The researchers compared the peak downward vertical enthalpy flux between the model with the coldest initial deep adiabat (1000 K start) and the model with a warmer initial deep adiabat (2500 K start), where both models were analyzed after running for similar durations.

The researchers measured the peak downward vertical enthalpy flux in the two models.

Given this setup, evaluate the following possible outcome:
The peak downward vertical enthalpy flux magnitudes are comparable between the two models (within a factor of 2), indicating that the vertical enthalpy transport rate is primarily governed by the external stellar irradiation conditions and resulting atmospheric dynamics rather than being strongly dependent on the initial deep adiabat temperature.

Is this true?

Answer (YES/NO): NO